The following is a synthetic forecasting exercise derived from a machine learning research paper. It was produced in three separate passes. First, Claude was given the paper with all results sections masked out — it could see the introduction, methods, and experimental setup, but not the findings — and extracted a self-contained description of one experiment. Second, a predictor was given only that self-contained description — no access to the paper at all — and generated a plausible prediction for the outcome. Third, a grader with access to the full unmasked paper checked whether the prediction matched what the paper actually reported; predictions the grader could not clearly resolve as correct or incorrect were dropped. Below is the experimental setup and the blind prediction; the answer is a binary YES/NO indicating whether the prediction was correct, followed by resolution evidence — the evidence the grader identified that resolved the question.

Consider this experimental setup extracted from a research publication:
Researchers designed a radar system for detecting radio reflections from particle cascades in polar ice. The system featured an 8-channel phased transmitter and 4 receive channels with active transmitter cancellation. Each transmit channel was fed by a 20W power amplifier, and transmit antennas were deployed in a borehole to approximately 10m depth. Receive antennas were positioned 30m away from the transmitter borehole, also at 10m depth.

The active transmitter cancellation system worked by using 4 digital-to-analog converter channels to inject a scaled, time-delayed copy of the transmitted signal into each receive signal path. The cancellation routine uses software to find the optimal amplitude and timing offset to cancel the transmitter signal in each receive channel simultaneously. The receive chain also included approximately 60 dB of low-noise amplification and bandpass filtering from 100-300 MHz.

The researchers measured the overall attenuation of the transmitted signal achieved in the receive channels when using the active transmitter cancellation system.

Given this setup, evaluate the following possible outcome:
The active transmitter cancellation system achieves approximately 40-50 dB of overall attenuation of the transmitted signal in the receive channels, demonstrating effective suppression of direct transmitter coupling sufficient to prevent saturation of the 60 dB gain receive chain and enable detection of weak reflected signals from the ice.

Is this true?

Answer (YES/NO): NO